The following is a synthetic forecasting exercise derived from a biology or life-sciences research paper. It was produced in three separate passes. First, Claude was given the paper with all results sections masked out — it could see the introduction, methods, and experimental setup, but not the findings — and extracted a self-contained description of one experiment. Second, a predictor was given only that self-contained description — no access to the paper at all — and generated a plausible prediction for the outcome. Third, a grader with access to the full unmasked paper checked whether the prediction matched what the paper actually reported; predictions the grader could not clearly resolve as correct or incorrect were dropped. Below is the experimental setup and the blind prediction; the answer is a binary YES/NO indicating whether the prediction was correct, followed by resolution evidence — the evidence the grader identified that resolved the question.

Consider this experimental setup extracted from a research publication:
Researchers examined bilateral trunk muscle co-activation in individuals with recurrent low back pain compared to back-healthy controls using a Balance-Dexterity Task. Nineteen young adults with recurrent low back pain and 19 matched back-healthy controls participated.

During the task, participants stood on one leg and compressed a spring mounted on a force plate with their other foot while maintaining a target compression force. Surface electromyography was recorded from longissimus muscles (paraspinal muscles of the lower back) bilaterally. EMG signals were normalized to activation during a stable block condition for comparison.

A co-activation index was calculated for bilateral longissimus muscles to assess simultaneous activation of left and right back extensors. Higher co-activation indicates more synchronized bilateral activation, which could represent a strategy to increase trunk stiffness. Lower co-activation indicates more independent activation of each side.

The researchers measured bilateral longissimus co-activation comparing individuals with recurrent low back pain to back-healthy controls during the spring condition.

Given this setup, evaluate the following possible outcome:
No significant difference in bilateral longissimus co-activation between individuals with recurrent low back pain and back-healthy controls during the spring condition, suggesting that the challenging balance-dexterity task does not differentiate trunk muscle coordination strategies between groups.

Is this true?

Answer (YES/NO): YES